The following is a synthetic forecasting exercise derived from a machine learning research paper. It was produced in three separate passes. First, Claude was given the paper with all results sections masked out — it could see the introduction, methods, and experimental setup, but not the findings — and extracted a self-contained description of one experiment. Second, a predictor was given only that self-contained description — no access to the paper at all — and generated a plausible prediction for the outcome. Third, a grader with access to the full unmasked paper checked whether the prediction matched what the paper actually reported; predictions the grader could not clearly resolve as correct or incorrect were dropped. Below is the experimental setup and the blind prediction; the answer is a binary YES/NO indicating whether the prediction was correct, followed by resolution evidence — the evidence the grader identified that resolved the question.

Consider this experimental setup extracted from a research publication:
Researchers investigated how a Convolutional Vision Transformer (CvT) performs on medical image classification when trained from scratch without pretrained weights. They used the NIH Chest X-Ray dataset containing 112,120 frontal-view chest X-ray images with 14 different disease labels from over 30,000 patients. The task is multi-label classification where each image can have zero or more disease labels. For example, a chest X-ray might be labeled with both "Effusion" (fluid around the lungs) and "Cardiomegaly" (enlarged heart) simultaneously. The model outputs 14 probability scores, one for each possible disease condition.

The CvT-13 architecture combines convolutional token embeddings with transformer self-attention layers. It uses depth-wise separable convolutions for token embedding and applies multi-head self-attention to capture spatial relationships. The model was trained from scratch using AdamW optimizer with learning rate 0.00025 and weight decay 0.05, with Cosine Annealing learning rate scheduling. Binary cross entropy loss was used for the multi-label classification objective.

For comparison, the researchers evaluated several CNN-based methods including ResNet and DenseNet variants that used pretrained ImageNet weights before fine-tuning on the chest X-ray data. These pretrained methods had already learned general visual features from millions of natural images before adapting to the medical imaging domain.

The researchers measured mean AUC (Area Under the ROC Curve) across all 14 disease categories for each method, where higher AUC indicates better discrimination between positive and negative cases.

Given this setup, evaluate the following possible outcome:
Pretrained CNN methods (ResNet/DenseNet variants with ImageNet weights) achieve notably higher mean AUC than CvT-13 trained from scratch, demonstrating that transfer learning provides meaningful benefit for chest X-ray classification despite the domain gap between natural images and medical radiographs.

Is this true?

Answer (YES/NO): YES